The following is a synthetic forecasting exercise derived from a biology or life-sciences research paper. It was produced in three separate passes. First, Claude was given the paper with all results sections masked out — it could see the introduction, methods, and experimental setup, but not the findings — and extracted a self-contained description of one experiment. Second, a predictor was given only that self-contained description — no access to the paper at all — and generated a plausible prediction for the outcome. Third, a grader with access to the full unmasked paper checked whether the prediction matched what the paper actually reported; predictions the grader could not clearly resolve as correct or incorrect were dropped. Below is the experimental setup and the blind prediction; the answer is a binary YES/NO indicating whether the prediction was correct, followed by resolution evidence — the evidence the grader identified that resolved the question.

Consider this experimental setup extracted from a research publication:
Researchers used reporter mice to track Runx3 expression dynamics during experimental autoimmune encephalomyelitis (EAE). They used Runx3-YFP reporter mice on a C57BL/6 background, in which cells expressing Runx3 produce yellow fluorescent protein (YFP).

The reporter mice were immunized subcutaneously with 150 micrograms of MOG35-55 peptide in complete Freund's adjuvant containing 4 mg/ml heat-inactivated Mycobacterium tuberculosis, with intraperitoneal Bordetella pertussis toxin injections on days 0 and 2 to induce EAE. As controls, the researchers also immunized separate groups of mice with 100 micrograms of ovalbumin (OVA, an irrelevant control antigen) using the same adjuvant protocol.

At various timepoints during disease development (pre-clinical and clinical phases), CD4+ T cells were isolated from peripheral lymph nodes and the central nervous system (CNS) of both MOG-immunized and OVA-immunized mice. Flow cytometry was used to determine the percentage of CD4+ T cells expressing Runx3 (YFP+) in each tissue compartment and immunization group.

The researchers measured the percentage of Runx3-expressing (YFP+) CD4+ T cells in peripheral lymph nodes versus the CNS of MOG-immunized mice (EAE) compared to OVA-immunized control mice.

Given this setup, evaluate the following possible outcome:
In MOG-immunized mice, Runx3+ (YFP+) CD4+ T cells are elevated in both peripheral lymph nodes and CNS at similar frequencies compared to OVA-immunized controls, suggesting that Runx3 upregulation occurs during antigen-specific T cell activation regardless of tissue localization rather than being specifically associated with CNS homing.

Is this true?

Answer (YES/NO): NO